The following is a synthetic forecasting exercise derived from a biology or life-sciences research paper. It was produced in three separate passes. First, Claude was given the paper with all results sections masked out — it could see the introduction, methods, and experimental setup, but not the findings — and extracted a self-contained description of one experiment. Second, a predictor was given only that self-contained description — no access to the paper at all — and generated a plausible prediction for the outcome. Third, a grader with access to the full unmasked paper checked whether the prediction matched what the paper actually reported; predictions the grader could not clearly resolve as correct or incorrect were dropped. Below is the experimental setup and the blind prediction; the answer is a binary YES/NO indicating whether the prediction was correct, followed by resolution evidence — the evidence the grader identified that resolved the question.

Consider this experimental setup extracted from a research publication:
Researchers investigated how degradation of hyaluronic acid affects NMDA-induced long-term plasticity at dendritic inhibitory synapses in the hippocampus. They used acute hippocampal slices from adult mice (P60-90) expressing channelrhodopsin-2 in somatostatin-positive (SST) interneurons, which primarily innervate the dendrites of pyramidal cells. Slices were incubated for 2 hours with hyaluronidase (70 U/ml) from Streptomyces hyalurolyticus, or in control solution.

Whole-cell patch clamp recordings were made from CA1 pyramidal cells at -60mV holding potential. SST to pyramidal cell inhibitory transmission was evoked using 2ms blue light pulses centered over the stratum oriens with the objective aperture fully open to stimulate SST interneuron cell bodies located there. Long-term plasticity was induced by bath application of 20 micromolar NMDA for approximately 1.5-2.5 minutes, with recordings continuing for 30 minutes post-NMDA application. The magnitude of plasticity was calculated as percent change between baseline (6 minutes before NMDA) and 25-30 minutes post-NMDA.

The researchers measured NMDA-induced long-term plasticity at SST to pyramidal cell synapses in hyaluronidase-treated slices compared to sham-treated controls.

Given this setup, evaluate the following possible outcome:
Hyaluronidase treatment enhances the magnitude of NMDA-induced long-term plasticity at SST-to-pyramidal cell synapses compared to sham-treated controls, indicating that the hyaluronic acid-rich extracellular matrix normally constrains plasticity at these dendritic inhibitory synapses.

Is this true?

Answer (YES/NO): NO